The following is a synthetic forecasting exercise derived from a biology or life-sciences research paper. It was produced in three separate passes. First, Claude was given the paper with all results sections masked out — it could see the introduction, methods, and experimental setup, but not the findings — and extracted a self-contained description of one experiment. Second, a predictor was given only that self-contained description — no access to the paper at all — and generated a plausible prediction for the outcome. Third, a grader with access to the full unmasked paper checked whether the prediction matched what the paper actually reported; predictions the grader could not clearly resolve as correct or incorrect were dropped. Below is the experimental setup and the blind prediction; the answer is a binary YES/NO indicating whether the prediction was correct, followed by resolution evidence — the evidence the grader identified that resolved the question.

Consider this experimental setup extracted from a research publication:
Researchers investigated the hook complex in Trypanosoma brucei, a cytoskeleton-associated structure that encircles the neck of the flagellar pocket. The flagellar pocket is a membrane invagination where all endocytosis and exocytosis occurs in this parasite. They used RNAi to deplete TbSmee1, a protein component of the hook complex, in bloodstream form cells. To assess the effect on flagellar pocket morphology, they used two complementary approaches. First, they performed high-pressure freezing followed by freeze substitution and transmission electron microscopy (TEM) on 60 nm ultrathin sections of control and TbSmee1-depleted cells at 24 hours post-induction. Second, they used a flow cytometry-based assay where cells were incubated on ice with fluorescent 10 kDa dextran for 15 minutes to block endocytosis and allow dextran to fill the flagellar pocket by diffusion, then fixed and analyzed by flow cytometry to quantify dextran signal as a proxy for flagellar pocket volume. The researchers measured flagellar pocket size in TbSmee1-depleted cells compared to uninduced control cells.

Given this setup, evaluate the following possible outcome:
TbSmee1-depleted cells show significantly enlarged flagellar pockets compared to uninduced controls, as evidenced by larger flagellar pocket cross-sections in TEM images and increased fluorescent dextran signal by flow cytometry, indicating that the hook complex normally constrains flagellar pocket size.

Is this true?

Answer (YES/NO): YES